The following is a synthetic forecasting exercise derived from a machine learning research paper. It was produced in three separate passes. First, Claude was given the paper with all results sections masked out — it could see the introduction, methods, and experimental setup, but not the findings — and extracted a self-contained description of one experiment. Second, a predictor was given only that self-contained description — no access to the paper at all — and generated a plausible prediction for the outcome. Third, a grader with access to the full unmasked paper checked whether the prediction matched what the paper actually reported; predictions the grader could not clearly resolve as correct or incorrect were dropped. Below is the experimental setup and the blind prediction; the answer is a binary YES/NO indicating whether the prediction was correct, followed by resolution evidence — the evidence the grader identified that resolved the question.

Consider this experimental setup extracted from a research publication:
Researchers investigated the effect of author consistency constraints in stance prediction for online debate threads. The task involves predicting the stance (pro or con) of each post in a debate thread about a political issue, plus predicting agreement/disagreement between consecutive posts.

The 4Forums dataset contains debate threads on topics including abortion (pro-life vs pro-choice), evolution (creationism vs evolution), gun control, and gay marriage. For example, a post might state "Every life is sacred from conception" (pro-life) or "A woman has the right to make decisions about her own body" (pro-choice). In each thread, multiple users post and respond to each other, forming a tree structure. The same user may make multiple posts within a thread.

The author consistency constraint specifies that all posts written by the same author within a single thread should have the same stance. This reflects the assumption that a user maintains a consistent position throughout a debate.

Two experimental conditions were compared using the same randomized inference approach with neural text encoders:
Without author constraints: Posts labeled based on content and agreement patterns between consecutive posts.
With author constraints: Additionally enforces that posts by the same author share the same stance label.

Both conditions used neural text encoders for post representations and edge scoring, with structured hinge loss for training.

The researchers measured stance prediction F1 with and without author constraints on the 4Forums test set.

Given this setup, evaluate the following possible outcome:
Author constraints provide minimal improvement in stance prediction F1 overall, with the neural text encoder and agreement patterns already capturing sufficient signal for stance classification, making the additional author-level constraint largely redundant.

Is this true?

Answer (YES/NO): NO